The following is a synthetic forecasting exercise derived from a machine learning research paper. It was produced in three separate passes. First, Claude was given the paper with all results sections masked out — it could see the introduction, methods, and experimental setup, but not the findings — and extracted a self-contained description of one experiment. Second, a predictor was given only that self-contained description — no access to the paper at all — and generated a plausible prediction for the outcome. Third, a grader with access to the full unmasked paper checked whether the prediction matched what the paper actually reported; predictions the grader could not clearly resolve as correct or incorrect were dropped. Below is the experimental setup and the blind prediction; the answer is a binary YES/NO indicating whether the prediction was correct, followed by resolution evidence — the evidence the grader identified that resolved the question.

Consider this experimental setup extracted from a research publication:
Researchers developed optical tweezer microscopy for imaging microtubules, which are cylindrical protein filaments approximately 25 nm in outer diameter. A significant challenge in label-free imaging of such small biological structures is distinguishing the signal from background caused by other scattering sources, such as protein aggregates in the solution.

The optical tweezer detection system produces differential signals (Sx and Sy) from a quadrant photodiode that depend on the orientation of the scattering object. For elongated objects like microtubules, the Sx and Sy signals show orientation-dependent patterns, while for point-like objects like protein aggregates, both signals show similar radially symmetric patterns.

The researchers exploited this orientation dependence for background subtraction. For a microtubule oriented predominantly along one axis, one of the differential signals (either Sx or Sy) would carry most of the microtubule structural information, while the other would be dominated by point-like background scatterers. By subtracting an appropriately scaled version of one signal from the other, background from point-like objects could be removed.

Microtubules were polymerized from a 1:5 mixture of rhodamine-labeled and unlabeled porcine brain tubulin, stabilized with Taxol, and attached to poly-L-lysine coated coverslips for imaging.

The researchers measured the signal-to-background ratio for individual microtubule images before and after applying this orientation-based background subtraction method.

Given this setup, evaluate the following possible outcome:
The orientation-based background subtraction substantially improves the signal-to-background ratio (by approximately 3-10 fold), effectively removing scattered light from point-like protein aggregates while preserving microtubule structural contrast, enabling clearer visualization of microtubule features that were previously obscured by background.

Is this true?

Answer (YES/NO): YES